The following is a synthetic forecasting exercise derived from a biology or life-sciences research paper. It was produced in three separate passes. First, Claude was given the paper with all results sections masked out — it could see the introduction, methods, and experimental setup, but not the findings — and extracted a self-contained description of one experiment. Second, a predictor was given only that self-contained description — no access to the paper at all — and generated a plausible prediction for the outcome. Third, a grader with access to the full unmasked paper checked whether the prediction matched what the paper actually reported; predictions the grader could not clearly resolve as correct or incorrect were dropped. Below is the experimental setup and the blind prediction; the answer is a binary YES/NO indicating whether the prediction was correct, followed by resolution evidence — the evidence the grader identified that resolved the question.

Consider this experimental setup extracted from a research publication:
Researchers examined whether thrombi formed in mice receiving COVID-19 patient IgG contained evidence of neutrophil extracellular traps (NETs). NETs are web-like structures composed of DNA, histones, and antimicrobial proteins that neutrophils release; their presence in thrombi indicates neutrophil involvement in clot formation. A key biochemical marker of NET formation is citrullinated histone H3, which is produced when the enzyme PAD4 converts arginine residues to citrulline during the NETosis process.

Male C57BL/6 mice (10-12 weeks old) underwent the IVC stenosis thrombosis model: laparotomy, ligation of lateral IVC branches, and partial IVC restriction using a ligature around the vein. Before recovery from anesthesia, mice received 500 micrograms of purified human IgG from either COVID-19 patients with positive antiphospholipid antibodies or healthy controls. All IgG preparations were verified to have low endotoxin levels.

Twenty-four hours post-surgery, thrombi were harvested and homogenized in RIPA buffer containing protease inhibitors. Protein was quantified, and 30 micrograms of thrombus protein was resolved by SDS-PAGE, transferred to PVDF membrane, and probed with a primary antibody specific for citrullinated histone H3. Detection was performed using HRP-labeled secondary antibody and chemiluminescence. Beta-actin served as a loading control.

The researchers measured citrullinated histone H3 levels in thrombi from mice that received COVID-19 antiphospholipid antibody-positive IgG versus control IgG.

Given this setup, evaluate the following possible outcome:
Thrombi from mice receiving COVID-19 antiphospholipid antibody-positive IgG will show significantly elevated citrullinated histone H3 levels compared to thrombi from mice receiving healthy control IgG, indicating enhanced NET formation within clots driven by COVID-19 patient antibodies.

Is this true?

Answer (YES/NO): NO